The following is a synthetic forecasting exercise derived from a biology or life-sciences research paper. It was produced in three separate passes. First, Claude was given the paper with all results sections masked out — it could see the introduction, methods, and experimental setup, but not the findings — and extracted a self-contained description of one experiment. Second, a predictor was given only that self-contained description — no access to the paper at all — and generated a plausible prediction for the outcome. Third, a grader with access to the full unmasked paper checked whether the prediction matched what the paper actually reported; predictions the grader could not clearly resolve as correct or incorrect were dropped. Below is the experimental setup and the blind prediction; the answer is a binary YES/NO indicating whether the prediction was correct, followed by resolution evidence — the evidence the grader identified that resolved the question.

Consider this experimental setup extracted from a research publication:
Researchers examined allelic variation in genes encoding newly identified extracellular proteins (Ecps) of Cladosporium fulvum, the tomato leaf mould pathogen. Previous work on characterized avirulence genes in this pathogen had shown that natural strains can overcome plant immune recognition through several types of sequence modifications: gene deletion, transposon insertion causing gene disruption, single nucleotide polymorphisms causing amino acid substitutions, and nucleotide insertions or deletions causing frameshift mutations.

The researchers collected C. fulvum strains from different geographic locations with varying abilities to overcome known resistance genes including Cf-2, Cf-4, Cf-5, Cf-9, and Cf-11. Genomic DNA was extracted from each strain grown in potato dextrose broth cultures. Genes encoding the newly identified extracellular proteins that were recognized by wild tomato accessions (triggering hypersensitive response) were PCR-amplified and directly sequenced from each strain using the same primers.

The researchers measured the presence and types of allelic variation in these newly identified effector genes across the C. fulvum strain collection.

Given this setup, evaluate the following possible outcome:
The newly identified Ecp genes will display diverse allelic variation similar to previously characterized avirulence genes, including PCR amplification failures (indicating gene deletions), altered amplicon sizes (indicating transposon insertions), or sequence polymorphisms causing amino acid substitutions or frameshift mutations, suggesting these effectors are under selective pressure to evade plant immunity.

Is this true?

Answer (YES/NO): NO